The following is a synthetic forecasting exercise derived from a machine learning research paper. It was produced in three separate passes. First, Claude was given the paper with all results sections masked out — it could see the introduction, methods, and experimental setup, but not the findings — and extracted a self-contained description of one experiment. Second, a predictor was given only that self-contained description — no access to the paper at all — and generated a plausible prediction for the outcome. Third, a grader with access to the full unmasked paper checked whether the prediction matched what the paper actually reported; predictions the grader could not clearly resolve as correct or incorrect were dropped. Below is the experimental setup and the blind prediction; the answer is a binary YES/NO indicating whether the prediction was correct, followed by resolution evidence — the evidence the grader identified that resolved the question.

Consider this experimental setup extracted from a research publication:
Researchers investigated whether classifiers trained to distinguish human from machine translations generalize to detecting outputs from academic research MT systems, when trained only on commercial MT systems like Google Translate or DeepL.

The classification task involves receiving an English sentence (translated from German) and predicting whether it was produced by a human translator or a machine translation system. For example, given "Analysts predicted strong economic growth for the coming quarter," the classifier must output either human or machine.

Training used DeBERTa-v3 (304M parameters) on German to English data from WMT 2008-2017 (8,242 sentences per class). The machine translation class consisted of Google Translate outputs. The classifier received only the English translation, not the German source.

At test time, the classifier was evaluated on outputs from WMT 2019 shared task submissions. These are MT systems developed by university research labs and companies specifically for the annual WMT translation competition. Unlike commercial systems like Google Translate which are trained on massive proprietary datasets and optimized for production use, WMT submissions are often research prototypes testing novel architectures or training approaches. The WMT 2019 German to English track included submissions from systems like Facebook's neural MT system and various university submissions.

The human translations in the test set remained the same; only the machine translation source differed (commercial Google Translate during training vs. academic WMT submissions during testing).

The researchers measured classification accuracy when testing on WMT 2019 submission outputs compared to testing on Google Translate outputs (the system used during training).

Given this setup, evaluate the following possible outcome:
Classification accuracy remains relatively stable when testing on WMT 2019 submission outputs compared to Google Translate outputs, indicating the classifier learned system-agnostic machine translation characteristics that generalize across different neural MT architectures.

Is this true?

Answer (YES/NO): NO